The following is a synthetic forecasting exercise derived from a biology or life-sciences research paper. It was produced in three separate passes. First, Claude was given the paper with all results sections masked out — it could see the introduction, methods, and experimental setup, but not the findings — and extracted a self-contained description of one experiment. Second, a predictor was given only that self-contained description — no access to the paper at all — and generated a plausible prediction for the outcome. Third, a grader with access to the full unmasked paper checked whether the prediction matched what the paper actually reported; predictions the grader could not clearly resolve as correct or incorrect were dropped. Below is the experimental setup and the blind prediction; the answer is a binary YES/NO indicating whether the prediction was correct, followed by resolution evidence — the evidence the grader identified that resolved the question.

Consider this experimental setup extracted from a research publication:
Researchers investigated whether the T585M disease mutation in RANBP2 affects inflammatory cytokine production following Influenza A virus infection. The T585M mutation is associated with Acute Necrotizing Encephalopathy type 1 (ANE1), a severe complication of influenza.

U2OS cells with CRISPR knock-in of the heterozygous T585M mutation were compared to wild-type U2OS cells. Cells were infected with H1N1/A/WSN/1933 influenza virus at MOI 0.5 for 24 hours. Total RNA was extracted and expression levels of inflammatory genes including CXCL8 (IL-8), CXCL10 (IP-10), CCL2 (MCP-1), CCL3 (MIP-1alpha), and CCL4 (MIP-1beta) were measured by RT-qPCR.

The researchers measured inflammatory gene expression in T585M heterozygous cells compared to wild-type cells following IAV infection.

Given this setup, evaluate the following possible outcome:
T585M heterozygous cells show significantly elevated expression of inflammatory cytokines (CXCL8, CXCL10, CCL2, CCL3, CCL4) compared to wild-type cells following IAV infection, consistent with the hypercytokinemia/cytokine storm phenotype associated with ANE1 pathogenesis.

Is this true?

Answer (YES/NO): YES